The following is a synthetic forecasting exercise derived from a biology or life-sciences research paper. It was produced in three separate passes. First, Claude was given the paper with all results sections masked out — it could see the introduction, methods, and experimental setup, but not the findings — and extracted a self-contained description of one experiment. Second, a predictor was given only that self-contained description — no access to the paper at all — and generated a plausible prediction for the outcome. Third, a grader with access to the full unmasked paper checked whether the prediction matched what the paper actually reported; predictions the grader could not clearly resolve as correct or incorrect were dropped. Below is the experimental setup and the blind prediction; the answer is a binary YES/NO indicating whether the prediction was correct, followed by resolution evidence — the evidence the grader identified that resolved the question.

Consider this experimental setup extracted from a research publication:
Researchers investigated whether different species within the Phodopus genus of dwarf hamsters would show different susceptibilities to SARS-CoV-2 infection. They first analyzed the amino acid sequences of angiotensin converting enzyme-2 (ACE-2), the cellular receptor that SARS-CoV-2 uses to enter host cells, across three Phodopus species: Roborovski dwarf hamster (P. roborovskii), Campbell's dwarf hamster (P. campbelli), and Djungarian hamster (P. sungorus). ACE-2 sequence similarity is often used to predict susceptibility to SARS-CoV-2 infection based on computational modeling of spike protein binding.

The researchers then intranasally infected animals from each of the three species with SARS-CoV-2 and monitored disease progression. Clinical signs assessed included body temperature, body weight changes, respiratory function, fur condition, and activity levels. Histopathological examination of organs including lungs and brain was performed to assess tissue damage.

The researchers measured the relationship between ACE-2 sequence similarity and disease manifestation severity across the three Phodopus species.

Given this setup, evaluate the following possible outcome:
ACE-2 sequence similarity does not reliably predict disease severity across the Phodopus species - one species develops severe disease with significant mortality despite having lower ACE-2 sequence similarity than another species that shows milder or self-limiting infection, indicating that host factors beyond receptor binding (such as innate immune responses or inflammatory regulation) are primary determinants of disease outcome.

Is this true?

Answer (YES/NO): NO